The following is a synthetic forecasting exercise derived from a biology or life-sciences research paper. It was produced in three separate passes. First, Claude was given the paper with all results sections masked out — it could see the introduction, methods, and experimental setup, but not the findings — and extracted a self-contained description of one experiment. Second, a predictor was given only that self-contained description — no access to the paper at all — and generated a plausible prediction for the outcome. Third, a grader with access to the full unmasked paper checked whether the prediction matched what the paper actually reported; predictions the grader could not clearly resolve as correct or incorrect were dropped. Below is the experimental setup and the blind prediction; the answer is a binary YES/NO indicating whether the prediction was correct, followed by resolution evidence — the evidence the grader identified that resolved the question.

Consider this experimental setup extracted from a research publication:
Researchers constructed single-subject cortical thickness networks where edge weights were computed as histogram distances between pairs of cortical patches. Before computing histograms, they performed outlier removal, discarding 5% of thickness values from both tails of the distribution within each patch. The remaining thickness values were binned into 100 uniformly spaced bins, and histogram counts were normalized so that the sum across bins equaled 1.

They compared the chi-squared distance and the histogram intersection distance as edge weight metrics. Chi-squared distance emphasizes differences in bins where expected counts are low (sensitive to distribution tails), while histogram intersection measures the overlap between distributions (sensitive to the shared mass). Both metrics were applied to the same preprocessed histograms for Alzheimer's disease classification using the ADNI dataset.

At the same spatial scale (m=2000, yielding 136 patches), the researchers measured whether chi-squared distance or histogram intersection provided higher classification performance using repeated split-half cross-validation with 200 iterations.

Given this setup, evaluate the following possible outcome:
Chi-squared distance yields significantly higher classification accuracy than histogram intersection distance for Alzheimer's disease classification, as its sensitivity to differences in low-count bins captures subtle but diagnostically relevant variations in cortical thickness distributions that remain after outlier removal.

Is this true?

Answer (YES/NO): NO